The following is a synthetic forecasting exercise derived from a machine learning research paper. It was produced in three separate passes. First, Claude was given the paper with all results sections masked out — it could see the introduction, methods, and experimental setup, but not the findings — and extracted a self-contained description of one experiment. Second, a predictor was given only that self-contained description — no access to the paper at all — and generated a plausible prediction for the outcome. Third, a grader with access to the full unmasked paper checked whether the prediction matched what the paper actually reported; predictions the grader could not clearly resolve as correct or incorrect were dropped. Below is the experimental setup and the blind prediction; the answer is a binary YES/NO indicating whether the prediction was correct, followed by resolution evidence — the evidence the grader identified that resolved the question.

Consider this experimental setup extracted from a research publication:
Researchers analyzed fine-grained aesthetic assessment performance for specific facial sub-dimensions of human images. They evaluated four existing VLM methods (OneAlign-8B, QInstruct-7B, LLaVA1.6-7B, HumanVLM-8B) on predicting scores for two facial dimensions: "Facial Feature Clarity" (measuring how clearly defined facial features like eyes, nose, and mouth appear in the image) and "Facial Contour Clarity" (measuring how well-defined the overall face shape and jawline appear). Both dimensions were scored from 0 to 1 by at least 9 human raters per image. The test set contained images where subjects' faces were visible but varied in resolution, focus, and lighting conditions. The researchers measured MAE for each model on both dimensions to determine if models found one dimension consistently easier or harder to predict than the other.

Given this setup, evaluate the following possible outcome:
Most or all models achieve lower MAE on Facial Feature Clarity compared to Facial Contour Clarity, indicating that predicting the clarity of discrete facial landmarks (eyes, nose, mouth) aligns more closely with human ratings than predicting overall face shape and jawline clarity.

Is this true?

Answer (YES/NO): NO